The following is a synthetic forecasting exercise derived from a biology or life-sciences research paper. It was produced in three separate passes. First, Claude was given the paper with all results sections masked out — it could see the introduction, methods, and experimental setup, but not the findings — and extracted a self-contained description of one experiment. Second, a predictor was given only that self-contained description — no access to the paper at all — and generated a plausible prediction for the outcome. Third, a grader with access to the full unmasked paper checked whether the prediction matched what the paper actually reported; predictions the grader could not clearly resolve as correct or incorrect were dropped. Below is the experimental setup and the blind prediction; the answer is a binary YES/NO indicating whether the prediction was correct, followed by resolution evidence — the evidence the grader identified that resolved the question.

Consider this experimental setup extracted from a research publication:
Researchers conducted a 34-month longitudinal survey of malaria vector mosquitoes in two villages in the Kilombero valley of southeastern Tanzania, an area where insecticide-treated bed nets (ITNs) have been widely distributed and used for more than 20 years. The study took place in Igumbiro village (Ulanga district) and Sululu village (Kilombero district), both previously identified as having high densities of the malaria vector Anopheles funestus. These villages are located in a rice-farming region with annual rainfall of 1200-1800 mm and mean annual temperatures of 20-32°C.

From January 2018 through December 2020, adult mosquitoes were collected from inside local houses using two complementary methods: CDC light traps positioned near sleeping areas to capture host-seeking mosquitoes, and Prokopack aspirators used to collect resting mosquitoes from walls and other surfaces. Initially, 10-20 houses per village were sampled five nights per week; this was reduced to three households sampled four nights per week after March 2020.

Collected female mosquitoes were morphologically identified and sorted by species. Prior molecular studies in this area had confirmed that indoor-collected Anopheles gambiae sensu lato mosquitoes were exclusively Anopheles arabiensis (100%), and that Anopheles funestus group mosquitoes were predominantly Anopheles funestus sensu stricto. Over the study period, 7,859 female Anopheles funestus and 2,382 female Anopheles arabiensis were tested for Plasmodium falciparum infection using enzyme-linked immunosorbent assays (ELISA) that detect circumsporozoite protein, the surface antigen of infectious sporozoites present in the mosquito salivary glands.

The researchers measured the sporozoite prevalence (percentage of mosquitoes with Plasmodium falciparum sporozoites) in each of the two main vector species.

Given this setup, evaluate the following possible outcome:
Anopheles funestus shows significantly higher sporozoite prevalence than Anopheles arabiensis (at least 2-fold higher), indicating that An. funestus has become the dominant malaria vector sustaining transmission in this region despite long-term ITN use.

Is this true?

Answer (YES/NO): YES